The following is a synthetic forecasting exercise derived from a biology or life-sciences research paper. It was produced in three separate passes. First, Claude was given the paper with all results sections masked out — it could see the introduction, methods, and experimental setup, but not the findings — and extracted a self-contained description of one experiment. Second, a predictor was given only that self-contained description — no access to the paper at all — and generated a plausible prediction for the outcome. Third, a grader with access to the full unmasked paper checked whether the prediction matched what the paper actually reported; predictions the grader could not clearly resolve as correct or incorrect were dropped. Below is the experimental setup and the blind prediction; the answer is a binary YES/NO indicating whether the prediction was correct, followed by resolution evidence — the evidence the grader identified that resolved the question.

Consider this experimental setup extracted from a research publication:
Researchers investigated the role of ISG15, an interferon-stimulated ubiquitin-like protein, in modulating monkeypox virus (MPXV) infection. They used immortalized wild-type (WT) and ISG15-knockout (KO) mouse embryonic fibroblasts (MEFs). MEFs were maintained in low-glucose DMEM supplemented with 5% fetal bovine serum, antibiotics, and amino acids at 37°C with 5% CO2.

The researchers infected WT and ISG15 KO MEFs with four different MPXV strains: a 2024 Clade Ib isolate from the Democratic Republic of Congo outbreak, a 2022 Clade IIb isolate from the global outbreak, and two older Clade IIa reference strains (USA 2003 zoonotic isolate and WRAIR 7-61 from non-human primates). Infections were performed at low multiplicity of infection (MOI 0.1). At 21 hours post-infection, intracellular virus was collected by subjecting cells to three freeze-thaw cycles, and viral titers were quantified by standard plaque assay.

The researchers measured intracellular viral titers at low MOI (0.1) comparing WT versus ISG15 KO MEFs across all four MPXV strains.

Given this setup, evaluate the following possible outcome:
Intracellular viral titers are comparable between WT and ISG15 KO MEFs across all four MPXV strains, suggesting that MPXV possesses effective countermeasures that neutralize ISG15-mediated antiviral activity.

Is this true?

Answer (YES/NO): NO